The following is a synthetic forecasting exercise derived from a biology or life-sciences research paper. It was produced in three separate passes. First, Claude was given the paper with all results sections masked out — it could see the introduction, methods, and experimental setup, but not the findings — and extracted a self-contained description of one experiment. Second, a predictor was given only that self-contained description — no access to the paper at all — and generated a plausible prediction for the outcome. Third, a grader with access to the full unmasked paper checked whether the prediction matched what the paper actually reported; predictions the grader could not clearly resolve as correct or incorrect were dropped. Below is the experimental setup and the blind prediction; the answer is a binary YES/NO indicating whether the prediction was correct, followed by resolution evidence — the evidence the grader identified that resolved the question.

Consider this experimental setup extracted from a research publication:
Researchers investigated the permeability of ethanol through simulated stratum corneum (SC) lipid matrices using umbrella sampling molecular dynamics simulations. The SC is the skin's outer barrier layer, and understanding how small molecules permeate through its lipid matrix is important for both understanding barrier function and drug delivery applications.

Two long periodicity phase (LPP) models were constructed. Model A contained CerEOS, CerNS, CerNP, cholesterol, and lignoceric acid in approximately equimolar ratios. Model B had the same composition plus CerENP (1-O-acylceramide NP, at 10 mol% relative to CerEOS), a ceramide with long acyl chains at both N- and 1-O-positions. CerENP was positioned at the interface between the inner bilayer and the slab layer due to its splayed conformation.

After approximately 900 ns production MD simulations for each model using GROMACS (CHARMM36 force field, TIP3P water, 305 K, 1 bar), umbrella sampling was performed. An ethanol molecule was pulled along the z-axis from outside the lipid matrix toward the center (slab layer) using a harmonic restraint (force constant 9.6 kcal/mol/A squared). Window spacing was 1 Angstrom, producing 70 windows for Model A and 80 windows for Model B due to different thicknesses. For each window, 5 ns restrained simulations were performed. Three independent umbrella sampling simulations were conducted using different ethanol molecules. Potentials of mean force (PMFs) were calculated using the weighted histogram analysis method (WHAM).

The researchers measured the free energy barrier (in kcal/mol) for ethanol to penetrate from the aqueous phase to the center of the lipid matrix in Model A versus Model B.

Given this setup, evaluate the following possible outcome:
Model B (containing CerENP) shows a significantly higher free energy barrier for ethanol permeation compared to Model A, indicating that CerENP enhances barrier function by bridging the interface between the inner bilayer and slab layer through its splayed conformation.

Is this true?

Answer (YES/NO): YES